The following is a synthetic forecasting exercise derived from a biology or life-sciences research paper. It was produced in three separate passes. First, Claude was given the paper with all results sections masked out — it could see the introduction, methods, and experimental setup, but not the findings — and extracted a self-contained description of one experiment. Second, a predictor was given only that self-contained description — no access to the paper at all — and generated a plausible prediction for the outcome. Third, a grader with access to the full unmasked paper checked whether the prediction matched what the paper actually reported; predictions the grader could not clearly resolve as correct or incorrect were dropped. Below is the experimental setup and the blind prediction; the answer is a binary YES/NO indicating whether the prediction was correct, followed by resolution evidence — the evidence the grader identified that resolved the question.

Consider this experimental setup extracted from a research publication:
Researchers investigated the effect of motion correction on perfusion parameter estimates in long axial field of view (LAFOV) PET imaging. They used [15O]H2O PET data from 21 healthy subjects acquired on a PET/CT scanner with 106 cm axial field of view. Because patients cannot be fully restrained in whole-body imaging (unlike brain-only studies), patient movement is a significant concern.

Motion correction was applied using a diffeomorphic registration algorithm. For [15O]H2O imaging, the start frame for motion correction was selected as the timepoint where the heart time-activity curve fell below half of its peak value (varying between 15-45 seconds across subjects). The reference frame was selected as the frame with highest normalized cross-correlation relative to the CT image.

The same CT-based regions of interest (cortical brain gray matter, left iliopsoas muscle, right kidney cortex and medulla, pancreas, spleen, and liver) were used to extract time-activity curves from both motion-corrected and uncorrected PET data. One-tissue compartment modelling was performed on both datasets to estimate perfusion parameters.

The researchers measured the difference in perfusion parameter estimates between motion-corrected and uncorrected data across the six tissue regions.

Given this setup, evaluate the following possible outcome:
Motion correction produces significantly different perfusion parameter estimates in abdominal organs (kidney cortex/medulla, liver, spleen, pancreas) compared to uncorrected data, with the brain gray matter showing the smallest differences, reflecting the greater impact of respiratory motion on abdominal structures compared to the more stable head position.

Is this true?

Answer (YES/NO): NO